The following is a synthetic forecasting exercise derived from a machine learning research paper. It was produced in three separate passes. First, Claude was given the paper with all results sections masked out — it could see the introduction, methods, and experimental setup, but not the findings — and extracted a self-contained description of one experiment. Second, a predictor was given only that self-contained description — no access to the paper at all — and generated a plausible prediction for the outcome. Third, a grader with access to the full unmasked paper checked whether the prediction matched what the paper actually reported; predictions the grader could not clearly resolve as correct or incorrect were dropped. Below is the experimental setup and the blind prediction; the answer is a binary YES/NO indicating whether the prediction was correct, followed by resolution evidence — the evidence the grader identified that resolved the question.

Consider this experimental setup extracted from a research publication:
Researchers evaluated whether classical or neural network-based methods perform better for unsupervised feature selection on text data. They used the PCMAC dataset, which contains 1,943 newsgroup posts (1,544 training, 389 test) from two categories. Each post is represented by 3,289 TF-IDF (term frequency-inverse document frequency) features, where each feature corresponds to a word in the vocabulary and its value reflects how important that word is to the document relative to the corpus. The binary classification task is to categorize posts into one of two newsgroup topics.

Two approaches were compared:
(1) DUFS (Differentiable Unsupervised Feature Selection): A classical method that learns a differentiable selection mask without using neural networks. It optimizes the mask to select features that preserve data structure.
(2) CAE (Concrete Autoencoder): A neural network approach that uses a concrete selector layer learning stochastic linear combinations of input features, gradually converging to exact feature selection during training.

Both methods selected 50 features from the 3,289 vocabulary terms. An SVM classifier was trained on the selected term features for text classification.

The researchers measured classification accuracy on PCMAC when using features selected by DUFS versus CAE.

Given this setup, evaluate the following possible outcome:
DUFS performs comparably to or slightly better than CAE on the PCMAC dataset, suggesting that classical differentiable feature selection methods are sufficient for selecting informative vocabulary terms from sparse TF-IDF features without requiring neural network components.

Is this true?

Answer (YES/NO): YES